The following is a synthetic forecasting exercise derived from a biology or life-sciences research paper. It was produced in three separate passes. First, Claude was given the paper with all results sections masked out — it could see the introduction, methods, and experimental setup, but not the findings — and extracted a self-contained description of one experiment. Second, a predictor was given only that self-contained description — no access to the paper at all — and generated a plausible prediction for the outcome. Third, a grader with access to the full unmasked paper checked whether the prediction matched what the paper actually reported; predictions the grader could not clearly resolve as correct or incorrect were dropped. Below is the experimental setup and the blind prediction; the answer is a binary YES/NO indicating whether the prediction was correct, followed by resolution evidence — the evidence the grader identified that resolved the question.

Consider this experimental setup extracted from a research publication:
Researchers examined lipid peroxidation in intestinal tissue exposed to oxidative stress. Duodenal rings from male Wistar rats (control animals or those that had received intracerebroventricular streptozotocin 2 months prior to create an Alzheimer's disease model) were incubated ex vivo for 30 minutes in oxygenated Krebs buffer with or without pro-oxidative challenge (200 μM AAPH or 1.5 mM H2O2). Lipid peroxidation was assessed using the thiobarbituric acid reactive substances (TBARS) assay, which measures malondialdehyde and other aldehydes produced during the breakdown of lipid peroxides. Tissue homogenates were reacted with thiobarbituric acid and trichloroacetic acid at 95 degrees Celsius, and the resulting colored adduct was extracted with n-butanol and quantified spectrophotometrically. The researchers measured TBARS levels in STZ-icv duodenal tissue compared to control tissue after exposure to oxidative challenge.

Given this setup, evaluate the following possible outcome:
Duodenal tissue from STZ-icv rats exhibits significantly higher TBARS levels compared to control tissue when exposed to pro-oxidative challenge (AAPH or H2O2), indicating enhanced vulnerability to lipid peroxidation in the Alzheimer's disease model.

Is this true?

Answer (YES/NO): NO